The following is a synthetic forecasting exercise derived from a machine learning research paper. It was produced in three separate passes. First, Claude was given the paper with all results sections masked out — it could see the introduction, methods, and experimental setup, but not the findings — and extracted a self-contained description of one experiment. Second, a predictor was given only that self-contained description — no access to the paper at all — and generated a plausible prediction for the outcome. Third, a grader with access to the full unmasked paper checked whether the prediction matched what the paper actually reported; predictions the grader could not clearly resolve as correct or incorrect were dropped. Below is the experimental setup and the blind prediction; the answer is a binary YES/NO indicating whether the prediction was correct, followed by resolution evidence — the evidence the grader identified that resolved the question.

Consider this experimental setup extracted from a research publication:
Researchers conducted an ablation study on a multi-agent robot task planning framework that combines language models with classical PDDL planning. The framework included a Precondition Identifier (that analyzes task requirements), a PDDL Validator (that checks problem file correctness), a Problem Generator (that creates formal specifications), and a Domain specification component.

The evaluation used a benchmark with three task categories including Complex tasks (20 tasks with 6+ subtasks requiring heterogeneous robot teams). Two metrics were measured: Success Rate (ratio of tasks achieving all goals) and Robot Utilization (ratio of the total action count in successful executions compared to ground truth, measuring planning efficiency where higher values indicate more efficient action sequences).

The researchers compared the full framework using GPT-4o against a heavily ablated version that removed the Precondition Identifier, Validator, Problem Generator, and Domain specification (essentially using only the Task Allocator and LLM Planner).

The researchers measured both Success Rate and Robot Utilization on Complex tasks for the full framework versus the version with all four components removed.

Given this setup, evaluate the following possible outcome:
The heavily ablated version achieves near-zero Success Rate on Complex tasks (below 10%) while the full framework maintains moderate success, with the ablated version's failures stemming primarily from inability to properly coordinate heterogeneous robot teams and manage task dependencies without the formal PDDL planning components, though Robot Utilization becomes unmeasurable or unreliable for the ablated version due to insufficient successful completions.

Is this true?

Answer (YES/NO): NO